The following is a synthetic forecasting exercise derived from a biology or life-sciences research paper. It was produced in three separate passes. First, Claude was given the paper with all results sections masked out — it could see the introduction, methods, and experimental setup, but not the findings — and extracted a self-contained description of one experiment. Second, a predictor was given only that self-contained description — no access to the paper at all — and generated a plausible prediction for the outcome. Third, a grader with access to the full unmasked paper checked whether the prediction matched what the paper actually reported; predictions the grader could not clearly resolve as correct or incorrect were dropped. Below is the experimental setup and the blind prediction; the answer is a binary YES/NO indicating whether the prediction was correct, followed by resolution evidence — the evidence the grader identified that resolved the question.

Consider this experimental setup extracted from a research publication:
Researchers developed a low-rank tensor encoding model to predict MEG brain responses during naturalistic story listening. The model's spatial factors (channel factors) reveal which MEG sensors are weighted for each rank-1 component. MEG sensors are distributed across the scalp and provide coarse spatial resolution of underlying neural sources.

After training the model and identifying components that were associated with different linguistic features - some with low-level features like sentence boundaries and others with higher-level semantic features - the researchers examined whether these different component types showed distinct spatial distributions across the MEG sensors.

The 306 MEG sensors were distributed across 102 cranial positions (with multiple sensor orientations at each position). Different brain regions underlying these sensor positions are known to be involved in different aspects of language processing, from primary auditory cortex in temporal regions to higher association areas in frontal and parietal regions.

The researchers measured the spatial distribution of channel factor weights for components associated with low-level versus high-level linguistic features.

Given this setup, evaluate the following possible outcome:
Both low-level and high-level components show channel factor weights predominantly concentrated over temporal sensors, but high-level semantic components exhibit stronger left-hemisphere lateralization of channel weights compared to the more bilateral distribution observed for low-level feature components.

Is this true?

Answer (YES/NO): NO